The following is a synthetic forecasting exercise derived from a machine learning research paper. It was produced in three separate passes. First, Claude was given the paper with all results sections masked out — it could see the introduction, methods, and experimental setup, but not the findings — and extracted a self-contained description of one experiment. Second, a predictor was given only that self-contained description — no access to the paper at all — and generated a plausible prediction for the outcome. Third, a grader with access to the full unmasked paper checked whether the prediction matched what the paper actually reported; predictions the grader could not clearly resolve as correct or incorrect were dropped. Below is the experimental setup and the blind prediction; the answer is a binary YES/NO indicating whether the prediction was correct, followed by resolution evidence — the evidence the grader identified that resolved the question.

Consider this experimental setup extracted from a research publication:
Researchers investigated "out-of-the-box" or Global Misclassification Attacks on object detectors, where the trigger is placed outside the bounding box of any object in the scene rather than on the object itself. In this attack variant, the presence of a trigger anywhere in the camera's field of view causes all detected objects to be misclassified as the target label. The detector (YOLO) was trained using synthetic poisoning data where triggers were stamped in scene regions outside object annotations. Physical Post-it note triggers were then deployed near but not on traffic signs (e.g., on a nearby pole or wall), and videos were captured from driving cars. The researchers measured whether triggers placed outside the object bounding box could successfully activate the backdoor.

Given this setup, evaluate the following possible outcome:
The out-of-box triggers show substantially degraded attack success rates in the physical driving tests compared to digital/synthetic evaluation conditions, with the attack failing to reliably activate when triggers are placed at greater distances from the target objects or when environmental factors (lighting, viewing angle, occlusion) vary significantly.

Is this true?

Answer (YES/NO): NO